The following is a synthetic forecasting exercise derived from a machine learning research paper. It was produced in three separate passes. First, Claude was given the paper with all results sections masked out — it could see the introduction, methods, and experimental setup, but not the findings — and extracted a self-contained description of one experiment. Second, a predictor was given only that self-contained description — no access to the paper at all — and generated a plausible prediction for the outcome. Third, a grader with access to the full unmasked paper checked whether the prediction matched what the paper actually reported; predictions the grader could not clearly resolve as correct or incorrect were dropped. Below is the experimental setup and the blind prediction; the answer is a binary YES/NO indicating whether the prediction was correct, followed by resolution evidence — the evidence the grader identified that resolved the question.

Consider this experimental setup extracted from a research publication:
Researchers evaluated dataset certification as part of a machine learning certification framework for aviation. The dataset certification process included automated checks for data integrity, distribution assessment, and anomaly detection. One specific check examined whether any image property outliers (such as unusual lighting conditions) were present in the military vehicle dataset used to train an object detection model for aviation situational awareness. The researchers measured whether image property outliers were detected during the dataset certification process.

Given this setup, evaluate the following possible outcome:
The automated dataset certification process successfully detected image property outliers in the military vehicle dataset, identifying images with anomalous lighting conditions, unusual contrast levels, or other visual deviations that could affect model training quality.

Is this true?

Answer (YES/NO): YES